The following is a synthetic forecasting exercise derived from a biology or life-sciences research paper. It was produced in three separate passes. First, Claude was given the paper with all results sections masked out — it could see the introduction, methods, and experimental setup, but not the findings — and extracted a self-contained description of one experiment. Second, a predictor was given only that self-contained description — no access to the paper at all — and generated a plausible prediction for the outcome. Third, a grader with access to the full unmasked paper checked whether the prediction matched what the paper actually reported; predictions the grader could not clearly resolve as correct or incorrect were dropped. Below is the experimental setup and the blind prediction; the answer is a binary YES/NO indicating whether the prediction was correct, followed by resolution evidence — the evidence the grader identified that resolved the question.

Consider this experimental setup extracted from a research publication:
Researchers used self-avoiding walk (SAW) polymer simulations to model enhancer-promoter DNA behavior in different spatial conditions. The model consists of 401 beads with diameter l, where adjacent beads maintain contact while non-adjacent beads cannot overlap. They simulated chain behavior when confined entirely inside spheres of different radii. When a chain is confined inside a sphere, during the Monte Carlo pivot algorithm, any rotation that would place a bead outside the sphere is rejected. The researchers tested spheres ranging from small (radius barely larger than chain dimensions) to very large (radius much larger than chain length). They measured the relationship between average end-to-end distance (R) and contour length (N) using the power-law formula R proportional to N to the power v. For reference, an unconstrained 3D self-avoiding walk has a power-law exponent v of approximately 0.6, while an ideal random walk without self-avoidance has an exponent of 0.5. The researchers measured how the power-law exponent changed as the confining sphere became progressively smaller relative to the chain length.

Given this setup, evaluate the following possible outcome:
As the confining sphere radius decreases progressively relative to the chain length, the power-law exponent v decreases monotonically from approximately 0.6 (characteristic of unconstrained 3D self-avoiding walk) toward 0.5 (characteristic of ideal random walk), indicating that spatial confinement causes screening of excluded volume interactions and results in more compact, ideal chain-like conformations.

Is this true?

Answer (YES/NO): NO